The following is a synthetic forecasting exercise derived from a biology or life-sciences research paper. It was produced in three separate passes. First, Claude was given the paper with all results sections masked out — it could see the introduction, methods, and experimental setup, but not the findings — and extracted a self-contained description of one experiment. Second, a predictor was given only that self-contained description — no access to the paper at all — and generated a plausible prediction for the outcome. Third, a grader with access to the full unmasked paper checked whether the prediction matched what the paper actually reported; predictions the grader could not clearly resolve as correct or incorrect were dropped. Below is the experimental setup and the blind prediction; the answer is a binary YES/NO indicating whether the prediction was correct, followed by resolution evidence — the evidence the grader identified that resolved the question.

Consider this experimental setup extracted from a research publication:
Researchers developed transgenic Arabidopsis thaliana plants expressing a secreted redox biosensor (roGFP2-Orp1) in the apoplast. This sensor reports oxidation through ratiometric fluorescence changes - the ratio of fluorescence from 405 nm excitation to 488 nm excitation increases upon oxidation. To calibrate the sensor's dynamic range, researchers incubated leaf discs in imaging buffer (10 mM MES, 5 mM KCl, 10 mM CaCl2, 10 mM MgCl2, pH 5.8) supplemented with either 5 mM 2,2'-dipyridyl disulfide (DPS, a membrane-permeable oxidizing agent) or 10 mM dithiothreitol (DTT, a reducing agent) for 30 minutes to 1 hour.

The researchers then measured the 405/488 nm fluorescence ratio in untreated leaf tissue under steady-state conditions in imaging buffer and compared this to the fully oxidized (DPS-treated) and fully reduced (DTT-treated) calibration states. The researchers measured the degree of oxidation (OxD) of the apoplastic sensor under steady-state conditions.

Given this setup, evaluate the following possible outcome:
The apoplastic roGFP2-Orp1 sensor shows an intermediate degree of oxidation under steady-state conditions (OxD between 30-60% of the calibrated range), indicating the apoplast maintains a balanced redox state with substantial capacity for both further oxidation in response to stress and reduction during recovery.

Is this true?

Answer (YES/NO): NO